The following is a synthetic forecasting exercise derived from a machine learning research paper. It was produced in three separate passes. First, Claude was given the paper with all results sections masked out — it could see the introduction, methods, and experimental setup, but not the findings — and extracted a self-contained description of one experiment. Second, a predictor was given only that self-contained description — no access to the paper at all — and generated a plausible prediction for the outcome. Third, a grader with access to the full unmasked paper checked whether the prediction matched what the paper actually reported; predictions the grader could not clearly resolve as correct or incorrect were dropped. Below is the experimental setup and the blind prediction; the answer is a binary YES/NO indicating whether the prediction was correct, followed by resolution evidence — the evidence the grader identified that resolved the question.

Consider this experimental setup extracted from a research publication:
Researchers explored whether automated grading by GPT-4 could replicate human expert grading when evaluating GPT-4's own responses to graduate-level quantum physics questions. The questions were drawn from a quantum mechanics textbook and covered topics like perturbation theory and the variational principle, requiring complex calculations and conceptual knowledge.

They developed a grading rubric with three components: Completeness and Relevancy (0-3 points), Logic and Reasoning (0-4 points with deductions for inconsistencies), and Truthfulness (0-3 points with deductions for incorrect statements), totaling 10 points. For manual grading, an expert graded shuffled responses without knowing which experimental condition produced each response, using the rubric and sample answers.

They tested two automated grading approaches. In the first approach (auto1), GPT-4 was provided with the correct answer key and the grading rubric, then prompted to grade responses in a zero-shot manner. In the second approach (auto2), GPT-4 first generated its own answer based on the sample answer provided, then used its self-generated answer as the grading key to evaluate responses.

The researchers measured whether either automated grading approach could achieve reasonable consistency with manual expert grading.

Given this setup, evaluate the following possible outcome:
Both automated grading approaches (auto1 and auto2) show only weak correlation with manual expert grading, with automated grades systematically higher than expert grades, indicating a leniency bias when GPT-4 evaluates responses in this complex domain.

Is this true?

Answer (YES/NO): NO